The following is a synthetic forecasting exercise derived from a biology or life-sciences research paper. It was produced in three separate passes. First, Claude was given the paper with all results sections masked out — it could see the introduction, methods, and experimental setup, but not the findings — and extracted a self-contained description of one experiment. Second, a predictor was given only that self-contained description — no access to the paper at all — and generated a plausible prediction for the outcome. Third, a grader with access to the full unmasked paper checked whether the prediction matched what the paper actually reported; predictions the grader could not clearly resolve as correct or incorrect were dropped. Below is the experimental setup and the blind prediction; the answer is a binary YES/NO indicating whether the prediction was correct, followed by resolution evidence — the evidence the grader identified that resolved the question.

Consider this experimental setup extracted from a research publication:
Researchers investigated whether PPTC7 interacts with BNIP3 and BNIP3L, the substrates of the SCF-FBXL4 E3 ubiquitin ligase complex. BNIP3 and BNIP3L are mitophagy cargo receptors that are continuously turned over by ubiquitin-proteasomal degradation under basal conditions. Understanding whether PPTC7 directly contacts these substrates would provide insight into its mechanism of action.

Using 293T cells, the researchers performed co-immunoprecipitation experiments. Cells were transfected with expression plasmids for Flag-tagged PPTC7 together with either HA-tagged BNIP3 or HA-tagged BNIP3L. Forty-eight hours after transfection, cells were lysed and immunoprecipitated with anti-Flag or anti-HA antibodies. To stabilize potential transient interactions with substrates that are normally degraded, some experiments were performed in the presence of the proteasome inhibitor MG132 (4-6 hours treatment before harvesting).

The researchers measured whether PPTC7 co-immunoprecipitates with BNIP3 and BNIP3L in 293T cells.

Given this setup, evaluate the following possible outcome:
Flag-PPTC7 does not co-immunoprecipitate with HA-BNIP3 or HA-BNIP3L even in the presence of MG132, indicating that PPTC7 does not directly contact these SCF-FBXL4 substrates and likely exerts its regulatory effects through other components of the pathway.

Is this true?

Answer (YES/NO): NO